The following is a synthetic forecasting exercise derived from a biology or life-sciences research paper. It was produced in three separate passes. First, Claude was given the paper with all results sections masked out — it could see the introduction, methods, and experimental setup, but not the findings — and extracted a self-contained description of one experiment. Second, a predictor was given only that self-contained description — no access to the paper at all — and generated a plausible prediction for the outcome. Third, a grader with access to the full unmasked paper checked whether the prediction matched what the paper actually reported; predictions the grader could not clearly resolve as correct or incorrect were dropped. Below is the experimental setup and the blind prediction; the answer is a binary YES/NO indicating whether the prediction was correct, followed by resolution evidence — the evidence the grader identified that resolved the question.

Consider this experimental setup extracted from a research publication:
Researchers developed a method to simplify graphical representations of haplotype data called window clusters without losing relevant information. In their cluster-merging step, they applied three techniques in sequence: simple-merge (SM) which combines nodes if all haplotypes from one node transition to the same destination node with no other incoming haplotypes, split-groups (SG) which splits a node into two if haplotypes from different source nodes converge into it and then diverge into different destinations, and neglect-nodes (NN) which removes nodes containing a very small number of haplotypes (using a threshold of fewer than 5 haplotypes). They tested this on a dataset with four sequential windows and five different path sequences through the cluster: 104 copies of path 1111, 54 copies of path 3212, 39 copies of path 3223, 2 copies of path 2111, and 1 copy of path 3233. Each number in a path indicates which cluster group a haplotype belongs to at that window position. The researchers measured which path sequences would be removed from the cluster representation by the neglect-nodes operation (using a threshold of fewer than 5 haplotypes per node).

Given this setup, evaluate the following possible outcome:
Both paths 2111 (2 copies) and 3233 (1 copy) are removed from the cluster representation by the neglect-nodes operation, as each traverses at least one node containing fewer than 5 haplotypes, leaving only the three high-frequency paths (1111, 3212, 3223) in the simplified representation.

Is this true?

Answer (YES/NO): YES